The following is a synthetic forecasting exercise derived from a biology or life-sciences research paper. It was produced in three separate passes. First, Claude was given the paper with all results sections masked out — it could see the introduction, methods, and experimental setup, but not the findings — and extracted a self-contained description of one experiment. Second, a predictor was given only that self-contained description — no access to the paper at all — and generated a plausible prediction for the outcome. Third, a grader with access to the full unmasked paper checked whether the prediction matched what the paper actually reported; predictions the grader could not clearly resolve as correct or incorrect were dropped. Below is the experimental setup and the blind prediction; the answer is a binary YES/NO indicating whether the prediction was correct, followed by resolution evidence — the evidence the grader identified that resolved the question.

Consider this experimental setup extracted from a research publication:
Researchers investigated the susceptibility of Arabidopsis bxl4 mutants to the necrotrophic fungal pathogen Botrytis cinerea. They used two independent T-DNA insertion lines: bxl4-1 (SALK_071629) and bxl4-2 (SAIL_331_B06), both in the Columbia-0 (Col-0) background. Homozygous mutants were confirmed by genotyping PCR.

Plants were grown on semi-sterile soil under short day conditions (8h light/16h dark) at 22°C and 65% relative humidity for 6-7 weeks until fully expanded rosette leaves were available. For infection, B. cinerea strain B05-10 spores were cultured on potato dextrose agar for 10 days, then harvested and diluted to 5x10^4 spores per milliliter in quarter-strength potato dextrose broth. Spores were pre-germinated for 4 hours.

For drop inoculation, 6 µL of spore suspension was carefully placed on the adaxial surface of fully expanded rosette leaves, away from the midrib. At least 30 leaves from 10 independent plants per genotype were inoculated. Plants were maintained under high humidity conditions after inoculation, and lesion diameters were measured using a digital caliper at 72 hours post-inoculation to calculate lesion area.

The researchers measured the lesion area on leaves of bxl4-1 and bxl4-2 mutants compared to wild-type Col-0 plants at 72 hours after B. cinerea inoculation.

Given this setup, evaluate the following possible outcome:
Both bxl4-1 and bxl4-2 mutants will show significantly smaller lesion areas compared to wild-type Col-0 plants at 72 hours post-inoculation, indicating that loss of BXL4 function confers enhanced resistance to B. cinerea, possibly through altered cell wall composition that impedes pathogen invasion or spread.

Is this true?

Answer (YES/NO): NO